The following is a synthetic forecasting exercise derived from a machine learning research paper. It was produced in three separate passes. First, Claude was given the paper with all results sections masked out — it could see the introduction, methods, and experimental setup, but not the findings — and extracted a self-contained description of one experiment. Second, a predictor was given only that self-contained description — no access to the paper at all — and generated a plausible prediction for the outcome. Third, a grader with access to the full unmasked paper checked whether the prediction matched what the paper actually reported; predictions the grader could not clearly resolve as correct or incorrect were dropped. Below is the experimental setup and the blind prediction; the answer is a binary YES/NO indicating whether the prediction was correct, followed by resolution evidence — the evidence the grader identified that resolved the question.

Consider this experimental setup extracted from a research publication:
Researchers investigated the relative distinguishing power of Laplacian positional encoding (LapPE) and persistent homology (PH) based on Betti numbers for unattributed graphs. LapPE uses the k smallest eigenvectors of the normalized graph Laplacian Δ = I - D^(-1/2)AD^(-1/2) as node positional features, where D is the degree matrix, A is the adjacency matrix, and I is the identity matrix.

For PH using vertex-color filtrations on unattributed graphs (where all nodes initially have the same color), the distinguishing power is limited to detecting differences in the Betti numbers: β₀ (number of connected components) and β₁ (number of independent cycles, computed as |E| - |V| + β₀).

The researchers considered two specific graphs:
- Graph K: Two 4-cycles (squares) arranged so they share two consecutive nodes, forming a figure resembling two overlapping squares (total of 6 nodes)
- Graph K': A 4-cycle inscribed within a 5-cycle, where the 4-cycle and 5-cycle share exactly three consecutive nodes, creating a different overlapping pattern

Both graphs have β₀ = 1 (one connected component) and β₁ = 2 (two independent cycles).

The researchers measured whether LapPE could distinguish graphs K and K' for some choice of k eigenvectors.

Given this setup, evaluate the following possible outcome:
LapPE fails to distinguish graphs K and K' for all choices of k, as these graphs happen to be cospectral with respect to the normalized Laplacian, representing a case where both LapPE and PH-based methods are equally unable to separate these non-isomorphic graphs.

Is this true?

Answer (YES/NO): NO